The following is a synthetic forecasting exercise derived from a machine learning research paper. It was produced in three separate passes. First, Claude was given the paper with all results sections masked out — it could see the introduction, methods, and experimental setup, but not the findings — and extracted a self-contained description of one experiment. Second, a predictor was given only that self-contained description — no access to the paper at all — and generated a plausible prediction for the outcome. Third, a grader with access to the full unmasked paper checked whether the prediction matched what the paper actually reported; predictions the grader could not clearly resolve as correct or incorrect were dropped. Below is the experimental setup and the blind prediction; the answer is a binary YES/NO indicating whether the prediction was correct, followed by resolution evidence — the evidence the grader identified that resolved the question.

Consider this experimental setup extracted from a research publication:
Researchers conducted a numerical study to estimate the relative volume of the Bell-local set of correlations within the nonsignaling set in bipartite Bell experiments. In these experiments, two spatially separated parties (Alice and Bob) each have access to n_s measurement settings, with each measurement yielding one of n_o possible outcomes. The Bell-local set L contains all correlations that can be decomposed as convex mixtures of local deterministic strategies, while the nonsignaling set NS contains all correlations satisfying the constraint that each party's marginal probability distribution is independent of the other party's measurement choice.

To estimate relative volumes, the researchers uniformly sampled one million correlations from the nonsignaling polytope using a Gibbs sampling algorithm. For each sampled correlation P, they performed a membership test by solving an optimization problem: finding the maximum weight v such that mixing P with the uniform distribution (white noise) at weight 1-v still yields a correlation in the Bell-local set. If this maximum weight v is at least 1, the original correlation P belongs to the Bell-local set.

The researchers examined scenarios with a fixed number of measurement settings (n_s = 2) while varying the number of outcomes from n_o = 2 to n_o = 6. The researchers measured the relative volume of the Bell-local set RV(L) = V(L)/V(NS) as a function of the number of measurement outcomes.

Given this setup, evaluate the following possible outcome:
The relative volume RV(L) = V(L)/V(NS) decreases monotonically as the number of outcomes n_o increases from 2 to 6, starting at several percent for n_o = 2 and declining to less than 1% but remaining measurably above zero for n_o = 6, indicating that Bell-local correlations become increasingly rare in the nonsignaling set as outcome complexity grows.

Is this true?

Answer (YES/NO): NO